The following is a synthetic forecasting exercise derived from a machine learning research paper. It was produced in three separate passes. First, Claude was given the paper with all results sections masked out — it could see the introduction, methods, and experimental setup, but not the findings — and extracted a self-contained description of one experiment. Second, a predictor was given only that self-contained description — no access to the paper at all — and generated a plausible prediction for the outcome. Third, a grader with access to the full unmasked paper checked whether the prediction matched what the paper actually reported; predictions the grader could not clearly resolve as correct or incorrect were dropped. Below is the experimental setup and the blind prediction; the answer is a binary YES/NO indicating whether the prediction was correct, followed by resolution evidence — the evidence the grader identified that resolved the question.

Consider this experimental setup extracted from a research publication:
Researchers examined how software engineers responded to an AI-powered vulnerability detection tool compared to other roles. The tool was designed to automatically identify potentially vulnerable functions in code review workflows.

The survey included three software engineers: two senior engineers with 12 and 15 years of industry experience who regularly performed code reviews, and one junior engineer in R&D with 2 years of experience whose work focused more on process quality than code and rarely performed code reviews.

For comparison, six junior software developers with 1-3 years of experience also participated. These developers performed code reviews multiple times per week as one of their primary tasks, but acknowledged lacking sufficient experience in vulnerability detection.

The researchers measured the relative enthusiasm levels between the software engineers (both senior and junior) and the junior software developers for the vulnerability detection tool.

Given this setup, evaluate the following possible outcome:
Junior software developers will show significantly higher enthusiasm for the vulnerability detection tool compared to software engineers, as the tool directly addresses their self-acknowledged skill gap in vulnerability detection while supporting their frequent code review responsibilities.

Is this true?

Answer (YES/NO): NO